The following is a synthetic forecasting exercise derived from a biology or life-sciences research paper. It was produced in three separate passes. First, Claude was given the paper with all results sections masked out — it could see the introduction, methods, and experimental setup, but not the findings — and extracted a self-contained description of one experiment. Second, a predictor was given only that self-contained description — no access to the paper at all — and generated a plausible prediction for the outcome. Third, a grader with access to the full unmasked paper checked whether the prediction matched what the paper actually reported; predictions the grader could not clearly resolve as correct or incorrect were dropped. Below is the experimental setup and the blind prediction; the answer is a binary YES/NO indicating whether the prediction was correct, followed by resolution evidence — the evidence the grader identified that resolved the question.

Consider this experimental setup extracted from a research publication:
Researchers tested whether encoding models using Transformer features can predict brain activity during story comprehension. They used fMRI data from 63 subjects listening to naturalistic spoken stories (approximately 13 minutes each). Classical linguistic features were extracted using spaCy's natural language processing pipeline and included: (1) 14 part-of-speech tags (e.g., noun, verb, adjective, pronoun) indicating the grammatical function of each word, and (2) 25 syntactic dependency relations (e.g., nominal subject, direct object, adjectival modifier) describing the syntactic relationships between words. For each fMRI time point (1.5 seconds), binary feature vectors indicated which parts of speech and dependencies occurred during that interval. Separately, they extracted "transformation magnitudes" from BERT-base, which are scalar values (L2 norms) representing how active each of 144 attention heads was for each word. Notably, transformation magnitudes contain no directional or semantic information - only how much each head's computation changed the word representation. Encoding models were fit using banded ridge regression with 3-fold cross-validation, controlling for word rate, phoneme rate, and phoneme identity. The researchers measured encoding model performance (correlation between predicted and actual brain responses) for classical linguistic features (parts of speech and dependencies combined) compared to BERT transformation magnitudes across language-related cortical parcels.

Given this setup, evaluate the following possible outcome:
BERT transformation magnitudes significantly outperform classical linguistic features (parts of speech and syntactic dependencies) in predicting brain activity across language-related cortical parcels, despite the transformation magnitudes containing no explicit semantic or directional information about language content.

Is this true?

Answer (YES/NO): NO